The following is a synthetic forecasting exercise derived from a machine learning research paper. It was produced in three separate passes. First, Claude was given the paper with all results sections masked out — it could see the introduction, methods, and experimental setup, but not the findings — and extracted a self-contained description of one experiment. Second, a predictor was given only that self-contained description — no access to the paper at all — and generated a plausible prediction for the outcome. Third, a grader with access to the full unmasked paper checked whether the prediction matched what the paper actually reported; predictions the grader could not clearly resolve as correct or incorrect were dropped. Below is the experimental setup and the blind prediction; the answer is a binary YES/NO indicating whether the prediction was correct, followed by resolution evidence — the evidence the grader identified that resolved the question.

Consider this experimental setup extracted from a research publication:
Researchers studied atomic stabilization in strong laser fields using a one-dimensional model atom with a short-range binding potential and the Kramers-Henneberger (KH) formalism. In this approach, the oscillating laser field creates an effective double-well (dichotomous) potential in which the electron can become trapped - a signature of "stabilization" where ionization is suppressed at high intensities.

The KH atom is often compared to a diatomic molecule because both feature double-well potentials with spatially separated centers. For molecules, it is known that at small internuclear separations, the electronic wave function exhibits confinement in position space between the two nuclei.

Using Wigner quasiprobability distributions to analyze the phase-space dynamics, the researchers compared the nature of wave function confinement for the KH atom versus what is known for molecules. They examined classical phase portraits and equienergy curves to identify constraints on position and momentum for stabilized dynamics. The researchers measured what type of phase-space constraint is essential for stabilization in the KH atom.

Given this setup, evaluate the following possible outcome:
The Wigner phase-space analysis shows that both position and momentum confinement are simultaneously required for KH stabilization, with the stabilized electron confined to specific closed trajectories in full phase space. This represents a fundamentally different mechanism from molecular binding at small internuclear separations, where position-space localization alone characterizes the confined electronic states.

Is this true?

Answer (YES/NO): NO